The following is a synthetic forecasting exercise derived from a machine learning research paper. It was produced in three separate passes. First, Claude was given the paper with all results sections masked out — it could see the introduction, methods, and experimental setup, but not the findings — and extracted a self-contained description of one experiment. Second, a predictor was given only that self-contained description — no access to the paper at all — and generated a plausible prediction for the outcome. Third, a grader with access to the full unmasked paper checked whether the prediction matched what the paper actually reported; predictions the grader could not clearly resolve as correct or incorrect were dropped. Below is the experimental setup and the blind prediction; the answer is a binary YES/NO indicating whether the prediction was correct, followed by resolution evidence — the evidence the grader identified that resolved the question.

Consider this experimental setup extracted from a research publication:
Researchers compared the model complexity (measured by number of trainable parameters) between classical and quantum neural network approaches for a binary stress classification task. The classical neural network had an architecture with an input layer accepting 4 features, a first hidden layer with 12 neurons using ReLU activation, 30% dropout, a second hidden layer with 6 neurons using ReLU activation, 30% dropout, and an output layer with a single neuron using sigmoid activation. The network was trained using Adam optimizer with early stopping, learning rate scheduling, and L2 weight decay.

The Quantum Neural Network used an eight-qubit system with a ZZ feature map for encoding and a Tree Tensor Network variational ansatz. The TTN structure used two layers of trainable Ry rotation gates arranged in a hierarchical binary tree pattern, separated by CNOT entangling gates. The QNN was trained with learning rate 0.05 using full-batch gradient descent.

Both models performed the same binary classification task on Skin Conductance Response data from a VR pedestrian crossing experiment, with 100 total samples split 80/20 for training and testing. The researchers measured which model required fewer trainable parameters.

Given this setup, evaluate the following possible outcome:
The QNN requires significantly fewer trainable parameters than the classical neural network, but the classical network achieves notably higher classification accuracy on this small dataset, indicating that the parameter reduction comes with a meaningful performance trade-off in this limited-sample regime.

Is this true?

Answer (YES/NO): NO